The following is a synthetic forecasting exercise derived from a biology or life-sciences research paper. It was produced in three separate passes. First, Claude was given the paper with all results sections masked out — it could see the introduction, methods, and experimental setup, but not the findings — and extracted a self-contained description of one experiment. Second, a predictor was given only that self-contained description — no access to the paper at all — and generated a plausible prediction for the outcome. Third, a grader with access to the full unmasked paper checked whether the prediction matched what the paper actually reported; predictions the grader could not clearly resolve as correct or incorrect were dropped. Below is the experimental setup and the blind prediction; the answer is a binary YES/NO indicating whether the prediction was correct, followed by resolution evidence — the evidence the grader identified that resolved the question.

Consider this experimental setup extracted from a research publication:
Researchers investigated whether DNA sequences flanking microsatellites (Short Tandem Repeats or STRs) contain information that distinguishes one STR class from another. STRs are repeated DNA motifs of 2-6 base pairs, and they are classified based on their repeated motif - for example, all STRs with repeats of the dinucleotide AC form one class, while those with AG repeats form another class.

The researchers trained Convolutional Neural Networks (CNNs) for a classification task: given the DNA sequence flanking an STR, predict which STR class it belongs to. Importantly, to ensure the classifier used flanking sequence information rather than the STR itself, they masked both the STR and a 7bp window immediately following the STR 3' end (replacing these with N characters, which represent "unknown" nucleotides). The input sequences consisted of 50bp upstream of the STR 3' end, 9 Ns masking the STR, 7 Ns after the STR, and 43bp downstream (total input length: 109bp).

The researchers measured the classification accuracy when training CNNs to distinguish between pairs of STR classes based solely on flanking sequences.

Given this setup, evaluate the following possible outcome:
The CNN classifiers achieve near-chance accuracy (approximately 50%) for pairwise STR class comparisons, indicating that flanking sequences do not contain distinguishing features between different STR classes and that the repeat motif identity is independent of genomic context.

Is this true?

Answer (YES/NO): NO